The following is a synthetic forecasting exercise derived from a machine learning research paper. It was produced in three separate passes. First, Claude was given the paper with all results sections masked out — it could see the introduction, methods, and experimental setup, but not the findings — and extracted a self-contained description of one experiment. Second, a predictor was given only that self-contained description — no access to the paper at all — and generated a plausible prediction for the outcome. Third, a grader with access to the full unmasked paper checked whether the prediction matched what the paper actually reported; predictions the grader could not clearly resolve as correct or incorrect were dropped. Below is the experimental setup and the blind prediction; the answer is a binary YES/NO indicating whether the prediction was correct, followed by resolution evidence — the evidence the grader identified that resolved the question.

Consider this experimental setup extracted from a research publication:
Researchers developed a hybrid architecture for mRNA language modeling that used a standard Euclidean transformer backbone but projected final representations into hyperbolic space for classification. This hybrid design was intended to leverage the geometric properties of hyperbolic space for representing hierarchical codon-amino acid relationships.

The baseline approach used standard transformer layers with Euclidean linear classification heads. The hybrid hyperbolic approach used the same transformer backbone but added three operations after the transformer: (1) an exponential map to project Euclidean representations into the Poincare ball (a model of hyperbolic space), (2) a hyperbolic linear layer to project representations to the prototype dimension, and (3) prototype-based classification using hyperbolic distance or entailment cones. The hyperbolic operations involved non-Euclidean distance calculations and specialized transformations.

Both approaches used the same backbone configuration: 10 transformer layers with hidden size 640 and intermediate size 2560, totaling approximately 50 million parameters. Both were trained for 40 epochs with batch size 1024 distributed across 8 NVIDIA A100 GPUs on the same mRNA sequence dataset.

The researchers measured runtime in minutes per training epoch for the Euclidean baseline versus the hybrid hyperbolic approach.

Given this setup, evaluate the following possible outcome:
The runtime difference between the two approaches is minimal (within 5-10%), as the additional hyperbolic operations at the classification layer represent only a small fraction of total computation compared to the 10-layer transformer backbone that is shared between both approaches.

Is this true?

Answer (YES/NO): YES